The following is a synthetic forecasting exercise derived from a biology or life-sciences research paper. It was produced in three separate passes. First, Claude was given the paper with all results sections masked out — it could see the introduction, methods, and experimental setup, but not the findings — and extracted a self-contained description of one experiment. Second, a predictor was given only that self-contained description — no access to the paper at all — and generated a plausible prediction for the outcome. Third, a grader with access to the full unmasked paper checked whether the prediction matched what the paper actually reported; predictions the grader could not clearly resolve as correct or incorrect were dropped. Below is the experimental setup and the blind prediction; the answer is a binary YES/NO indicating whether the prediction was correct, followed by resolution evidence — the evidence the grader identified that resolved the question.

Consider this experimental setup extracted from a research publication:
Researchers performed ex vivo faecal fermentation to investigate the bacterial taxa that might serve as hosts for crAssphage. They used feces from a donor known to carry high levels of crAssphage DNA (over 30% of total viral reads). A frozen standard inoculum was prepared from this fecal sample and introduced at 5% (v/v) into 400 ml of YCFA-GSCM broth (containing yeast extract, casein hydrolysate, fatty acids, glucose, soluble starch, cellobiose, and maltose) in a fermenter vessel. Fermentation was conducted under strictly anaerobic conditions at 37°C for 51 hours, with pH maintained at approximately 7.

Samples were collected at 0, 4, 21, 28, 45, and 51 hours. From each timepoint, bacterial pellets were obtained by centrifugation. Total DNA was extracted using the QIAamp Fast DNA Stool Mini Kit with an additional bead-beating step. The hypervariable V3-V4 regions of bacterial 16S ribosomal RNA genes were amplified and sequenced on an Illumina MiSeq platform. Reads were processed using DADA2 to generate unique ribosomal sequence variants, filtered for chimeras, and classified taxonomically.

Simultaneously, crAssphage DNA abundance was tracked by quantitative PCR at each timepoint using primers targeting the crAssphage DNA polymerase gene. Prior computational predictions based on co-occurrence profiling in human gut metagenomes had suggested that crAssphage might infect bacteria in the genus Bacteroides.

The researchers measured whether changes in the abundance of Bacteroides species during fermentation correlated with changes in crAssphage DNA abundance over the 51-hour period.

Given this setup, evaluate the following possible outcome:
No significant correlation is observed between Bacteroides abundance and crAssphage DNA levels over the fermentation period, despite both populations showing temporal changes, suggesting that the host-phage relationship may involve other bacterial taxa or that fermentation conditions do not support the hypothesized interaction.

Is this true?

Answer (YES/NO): NO